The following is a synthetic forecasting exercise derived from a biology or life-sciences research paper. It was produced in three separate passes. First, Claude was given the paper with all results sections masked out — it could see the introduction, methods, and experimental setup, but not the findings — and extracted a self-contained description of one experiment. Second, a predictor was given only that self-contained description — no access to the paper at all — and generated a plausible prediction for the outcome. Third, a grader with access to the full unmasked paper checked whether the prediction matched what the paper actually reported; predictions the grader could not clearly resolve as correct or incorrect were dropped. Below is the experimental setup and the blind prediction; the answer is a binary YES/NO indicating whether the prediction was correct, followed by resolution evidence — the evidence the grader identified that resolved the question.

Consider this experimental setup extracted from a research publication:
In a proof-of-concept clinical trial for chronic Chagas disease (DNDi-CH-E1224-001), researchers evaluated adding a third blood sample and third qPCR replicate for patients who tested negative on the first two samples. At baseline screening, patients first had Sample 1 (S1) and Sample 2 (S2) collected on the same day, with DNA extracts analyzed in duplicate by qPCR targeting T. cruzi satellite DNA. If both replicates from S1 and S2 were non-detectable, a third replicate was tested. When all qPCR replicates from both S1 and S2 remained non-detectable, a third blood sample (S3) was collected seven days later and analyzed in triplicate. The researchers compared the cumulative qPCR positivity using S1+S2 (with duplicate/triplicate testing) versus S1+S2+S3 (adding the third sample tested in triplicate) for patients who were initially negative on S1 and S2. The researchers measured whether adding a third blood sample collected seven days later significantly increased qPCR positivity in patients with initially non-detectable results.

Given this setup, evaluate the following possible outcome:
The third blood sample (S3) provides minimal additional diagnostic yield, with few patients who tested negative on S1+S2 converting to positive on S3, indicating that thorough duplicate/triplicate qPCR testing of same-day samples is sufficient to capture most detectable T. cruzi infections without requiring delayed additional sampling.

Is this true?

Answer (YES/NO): YES